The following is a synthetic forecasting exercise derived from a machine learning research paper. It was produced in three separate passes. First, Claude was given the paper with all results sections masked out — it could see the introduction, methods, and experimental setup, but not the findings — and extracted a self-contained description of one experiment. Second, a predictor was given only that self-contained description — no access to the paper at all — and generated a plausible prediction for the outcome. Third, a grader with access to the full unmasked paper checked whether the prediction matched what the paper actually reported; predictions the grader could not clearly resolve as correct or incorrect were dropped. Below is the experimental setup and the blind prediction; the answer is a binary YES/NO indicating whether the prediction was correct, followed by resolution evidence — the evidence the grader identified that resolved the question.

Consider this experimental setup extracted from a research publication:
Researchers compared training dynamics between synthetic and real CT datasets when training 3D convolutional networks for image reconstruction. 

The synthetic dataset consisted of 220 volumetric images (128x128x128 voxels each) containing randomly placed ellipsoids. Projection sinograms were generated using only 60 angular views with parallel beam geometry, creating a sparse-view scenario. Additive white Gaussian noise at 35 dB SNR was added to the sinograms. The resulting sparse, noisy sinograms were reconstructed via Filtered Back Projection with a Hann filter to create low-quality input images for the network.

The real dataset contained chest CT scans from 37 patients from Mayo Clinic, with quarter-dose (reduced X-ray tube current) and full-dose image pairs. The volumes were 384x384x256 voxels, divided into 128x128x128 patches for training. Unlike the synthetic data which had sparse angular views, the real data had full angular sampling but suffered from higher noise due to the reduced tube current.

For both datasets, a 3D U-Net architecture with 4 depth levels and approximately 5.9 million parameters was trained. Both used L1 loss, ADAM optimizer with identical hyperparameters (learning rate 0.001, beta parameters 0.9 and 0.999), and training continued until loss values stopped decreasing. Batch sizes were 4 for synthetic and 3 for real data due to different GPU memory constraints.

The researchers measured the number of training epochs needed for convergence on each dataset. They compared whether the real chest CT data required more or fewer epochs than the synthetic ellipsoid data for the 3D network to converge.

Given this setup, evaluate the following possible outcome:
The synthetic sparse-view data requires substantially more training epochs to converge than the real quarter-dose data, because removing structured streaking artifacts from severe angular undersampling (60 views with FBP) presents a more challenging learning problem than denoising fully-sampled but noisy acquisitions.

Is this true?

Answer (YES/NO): NO